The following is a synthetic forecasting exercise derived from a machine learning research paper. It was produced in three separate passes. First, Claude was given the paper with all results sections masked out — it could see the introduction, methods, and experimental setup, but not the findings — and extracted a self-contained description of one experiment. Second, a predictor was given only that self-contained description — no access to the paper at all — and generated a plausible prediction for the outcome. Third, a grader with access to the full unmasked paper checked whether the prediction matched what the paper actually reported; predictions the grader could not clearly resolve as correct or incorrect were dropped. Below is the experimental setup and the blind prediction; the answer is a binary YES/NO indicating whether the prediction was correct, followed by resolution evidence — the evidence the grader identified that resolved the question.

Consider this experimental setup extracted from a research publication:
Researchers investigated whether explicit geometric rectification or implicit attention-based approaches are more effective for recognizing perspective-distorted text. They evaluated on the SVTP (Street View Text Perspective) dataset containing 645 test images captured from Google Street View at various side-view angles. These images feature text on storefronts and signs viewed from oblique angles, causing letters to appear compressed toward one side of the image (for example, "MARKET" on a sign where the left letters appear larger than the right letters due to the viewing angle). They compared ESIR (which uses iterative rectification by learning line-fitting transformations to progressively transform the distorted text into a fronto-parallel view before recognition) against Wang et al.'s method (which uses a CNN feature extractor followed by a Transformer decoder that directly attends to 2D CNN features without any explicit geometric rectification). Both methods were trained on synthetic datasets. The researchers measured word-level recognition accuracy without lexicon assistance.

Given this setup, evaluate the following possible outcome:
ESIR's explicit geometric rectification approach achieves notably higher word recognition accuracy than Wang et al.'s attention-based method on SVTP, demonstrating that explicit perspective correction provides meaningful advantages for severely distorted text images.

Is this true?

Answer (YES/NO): NO